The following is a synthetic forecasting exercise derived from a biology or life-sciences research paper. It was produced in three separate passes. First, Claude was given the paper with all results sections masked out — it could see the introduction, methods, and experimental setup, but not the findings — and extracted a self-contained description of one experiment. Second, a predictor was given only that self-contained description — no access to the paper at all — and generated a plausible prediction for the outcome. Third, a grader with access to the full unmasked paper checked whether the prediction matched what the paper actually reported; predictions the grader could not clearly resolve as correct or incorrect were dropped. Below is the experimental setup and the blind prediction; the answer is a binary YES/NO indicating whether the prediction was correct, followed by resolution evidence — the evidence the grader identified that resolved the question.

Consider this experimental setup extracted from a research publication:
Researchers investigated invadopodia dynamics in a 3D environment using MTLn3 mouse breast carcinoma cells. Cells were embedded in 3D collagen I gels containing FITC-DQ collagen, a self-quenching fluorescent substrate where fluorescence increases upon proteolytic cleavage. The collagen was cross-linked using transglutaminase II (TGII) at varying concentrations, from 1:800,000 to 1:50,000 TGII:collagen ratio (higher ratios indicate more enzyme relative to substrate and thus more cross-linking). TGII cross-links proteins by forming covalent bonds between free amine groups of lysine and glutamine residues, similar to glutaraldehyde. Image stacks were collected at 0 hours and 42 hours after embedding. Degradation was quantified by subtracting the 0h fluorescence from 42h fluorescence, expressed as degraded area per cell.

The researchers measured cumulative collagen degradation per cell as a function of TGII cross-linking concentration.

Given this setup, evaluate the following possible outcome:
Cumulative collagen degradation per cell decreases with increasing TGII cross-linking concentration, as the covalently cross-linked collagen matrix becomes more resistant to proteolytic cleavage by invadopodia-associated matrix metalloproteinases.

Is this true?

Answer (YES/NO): NO